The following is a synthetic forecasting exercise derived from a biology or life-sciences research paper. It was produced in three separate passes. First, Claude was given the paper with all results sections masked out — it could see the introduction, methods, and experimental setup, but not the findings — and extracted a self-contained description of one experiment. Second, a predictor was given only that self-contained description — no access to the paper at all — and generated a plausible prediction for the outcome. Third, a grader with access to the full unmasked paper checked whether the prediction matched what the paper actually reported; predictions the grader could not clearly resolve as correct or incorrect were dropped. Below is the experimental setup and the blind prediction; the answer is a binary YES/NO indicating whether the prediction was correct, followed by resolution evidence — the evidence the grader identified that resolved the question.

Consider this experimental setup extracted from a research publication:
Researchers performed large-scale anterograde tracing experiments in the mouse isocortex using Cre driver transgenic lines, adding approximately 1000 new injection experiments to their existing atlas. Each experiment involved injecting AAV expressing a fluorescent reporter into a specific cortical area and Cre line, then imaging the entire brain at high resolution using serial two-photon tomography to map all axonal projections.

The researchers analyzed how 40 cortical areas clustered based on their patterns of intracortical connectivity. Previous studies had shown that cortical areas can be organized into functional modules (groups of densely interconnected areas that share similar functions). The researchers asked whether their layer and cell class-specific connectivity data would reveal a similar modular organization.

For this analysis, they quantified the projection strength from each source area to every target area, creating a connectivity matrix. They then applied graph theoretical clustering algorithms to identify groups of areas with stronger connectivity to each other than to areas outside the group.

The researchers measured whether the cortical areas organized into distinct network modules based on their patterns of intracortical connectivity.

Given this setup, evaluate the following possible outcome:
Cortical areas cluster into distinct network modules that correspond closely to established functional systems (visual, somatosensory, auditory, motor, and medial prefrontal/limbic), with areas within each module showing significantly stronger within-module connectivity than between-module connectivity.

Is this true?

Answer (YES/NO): NO